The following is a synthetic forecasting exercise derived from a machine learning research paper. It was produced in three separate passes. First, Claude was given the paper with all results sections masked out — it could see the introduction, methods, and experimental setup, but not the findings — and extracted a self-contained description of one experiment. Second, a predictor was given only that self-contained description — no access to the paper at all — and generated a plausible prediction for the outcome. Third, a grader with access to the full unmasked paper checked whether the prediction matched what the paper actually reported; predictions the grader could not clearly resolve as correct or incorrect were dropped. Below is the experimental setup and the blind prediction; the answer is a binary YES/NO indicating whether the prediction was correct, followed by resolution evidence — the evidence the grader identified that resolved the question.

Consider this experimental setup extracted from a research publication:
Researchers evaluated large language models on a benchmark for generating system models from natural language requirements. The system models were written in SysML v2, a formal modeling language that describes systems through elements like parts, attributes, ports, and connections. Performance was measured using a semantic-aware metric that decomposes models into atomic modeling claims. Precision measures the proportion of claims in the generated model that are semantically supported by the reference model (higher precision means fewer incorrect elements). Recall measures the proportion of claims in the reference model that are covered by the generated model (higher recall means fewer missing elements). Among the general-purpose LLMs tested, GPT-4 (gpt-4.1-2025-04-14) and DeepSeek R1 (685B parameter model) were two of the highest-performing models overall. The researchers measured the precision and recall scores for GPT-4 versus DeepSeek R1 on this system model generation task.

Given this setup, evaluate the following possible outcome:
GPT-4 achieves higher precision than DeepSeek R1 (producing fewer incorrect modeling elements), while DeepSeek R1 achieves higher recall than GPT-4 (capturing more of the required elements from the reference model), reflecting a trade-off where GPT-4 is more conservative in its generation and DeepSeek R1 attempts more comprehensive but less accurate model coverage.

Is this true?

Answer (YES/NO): YES